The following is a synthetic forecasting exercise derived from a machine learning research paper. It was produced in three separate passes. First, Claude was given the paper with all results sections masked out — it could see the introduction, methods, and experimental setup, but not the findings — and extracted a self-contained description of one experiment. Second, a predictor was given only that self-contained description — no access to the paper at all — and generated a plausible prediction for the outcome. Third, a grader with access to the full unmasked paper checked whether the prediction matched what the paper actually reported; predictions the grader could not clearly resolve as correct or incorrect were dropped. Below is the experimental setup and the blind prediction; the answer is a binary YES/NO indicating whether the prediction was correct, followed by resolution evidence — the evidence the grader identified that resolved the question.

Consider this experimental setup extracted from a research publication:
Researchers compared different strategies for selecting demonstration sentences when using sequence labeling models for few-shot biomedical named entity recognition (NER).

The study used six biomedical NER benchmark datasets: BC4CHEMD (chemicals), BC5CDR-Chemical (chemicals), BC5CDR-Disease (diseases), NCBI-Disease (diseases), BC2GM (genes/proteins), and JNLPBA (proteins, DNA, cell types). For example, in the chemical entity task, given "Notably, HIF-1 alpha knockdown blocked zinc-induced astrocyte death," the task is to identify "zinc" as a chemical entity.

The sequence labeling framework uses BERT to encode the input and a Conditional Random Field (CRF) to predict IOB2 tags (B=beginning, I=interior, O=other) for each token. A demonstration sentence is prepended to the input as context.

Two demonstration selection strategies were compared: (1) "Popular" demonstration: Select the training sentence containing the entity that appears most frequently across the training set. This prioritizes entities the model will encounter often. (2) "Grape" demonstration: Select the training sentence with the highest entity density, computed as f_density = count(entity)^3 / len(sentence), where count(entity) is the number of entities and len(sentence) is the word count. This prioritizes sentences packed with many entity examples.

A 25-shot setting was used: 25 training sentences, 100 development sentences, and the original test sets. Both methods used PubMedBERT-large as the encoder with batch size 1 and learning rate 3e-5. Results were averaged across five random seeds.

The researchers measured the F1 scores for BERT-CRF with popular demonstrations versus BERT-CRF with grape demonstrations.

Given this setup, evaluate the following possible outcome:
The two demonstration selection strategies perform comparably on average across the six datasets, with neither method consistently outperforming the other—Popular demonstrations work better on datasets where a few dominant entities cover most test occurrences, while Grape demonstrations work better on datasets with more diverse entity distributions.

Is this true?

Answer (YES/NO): NO